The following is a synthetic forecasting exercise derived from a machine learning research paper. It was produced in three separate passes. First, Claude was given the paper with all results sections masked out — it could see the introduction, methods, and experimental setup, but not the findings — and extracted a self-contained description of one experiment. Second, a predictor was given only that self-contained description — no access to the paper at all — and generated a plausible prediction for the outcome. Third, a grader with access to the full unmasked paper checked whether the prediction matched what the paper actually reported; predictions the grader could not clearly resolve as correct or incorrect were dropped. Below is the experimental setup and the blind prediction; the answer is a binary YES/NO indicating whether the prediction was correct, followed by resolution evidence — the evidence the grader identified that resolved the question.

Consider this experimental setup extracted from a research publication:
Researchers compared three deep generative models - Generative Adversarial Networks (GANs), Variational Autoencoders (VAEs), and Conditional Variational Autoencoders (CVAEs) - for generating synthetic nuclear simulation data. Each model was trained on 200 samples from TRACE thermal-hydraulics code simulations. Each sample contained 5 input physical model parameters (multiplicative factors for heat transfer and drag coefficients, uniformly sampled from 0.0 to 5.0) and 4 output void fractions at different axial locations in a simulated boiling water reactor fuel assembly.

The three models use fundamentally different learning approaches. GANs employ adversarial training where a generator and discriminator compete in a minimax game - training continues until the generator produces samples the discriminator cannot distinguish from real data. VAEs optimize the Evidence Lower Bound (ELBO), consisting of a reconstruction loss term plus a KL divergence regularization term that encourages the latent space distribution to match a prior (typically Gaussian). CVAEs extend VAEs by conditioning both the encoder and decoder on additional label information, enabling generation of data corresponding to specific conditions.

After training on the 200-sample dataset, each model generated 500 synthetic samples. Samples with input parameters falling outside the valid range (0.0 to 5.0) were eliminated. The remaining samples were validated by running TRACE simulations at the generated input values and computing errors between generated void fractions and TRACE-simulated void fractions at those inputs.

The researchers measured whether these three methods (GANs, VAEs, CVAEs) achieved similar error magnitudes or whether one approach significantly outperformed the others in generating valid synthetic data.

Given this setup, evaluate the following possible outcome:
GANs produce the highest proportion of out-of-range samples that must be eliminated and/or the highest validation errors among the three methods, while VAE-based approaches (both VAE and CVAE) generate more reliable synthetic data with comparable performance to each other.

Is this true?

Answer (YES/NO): NO